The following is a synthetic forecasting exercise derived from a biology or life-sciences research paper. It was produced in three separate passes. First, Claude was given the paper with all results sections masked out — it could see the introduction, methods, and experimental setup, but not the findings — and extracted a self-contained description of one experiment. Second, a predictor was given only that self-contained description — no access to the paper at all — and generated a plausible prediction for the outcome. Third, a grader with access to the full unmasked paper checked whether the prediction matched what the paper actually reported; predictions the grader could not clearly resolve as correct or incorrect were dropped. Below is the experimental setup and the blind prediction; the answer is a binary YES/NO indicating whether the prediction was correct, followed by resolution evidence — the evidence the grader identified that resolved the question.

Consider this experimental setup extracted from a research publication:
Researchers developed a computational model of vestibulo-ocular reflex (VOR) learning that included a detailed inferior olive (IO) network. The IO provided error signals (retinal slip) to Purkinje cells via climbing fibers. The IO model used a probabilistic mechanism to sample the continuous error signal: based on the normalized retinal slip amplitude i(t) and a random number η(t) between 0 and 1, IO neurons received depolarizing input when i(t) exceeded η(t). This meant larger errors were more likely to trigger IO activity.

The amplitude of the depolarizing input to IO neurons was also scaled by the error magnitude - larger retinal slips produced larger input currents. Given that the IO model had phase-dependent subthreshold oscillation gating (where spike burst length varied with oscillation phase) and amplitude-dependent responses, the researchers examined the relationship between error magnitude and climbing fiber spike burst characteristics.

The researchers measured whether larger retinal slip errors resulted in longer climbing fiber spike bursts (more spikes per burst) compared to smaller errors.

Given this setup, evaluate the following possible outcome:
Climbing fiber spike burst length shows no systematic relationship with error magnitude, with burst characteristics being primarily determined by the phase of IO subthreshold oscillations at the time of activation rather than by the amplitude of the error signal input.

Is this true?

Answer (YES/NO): NO